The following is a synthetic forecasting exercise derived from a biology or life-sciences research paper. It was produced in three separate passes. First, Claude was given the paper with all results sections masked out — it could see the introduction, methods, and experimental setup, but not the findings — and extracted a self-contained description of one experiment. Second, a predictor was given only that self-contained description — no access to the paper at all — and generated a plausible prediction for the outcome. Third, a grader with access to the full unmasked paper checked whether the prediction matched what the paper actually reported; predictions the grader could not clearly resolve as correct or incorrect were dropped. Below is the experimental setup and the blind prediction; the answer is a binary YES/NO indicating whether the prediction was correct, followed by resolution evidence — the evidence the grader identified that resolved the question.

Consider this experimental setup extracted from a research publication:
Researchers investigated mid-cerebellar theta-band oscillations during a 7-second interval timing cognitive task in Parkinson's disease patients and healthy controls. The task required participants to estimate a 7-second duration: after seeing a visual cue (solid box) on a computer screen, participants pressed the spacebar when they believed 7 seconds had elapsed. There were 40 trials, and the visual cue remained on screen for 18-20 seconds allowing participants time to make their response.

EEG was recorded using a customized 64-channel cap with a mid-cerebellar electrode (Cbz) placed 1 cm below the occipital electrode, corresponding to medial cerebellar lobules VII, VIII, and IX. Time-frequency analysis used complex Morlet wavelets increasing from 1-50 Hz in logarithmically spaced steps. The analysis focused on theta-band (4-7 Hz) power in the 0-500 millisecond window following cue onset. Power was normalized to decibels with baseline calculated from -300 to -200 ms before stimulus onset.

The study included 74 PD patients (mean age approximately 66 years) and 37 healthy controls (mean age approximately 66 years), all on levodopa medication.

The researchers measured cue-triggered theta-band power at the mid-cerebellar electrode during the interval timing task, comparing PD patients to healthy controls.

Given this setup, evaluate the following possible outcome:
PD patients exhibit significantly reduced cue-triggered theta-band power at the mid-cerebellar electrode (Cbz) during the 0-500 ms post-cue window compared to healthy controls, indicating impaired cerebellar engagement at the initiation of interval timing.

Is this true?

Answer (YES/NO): YES